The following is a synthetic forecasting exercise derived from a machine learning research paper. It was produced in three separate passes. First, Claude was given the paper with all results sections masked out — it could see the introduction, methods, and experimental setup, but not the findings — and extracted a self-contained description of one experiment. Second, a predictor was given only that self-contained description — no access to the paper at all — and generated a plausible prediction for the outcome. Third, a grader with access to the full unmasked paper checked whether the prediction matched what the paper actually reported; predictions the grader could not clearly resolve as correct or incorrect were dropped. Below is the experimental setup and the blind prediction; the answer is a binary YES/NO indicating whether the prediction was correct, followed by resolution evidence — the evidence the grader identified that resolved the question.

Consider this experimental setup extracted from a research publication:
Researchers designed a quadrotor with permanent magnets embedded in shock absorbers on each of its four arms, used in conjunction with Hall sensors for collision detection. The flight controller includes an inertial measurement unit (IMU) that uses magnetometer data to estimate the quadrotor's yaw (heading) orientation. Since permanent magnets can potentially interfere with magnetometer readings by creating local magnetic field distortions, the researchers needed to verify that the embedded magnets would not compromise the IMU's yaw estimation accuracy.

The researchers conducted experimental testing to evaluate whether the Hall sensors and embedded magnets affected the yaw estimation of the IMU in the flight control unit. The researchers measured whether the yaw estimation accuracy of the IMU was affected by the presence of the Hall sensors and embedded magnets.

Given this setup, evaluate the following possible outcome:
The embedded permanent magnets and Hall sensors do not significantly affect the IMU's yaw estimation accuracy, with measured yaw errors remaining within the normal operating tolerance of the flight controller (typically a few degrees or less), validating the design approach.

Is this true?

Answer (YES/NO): YES